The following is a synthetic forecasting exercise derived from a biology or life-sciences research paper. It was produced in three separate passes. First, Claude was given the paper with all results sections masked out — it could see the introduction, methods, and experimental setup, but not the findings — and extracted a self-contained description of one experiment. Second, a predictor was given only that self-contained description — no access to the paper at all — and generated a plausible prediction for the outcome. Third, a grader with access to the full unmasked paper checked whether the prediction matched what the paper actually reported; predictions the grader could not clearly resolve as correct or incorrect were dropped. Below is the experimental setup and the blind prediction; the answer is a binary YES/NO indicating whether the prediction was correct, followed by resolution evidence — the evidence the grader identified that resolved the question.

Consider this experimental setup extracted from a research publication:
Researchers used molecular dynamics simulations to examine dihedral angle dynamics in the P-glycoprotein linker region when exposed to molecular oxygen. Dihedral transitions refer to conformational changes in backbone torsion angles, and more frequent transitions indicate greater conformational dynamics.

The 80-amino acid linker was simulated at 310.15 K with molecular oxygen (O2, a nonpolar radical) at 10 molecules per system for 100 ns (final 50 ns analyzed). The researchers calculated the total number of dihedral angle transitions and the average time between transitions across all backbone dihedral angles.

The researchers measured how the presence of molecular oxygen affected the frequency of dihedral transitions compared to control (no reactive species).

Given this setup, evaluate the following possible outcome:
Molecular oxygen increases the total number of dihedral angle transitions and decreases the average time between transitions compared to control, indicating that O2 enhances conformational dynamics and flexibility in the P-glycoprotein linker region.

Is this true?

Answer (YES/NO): YES